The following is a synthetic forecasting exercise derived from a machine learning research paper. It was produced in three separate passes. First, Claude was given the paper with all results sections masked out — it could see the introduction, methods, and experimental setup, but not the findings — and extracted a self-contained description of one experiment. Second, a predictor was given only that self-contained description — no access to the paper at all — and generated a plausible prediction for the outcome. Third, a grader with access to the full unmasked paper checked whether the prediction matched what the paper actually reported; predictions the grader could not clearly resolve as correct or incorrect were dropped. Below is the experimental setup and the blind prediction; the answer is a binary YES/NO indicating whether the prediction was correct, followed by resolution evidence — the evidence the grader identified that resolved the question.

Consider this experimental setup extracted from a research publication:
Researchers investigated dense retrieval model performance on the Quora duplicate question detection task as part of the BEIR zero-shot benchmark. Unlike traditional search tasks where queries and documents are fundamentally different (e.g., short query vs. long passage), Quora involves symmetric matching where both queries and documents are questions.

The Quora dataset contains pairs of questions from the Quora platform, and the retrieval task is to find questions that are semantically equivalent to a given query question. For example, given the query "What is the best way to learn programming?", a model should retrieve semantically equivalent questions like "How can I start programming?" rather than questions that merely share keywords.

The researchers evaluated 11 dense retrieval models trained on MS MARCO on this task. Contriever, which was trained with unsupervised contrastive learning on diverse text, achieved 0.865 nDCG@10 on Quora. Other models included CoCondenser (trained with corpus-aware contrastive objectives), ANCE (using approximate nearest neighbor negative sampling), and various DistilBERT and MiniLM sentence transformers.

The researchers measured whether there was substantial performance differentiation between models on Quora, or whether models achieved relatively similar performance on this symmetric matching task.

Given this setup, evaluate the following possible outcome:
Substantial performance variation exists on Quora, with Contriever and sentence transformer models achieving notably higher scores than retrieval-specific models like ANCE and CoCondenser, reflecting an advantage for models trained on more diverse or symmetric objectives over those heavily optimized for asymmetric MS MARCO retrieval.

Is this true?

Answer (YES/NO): NO